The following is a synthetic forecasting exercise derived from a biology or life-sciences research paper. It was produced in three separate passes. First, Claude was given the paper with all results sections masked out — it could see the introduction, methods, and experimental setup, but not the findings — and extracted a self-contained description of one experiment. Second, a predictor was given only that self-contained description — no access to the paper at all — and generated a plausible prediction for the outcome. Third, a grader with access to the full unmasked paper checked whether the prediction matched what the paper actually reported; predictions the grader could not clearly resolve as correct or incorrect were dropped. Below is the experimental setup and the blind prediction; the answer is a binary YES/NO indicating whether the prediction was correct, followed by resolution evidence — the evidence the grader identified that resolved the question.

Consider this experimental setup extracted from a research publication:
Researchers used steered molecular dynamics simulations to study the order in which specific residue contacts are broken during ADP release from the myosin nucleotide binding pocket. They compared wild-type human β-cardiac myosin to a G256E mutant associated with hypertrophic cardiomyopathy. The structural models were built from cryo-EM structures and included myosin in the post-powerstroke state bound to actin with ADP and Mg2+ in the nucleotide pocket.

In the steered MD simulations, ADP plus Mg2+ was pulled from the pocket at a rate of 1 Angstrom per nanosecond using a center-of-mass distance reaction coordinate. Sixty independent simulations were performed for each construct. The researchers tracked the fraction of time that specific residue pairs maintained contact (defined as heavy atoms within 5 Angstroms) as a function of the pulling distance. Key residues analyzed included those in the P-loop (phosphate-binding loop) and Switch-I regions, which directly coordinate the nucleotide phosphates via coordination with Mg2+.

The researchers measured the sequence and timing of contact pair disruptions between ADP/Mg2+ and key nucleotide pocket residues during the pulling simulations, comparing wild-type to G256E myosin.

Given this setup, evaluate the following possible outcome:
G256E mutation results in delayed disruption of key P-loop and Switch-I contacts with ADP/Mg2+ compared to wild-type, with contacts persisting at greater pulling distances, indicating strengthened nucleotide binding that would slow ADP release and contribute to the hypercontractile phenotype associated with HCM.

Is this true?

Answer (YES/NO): NO